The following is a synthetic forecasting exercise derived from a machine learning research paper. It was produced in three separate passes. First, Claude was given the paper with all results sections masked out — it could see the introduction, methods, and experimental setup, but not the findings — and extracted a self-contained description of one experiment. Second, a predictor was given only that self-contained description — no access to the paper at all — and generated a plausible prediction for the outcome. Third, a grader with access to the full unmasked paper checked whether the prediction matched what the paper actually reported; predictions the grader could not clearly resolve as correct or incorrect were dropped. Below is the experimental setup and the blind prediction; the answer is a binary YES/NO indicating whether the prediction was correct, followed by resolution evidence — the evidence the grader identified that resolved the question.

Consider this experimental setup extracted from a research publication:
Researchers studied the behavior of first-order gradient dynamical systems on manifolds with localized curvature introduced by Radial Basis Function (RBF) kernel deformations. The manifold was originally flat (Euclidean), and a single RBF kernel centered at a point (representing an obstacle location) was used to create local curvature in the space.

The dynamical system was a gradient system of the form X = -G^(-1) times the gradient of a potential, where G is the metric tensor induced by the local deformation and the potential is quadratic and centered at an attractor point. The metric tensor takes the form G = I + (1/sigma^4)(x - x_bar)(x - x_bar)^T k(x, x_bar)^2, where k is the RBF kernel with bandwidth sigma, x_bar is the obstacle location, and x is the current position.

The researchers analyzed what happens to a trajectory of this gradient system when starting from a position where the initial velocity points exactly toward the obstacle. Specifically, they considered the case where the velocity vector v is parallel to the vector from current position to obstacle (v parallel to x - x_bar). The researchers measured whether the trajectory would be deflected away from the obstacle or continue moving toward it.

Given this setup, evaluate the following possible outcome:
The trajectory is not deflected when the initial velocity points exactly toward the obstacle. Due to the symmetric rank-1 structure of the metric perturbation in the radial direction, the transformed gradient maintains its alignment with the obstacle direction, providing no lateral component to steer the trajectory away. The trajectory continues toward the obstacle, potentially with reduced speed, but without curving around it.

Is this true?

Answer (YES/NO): YES